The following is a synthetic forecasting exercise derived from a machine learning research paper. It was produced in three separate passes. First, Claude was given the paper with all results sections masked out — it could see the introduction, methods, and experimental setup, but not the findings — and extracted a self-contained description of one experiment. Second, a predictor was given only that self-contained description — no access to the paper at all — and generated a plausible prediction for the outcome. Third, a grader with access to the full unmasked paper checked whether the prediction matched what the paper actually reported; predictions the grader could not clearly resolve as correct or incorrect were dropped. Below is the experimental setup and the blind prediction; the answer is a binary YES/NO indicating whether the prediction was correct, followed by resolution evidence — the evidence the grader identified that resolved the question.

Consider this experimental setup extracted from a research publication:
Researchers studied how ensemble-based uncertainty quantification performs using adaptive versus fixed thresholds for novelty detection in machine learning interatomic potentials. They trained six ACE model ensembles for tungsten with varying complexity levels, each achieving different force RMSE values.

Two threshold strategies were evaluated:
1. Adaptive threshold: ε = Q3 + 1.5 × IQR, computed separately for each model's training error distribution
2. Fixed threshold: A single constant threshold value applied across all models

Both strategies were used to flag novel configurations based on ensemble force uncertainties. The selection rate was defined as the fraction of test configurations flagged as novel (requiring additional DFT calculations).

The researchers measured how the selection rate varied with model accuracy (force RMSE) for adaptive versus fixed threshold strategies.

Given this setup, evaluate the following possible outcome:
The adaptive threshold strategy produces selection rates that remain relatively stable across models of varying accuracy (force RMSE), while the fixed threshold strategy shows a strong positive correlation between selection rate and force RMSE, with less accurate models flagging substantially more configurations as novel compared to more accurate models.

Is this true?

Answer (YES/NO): NO